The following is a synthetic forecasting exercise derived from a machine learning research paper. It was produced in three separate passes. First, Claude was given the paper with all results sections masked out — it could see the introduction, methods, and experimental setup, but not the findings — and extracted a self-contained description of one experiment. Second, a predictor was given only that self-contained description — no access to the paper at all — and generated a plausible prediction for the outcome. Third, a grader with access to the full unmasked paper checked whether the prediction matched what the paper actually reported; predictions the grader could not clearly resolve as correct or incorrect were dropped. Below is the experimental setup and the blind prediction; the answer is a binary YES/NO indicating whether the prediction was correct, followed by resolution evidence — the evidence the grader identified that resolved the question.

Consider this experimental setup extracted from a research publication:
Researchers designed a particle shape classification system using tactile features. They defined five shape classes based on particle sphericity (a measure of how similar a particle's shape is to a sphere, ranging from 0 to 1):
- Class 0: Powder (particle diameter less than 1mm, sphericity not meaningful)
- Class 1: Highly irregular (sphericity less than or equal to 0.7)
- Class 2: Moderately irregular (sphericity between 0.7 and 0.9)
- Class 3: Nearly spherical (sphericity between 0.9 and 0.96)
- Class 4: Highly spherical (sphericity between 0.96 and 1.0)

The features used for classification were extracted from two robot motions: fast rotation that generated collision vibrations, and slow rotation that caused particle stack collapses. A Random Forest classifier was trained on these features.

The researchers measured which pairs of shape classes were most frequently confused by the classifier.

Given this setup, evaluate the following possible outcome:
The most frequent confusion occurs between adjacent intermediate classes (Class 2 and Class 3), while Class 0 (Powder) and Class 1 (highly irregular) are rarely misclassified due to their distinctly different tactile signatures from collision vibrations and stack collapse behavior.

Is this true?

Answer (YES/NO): NO